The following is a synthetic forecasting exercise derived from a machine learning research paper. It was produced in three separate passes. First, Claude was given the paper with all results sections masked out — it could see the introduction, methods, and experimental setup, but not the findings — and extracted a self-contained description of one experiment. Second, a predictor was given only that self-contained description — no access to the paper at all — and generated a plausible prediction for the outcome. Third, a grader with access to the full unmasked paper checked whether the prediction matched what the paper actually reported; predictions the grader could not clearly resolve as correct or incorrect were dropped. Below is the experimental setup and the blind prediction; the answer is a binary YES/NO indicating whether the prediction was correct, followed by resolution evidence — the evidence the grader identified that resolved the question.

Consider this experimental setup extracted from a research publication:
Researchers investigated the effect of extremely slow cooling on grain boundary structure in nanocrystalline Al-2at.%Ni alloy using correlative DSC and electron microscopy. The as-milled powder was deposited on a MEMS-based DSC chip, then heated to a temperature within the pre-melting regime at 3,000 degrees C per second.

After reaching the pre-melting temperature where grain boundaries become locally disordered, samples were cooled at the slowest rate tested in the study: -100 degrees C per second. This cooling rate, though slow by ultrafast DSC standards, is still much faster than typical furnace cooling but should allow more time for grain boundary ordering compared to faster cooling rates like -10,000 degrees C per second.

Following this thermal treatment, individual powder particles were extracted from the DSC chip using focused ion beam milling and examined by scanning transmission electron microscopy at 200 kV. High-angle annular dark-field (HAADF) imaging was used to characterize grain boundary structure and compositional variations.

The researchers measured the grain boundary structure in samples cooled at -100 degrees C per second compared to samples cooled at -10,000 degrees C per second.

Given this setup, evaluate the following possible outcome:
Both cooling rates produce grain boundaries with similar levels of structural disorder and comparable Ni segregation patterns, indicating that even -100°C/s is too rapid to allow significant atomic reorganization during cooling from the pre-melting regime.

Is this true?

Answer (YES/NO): NO